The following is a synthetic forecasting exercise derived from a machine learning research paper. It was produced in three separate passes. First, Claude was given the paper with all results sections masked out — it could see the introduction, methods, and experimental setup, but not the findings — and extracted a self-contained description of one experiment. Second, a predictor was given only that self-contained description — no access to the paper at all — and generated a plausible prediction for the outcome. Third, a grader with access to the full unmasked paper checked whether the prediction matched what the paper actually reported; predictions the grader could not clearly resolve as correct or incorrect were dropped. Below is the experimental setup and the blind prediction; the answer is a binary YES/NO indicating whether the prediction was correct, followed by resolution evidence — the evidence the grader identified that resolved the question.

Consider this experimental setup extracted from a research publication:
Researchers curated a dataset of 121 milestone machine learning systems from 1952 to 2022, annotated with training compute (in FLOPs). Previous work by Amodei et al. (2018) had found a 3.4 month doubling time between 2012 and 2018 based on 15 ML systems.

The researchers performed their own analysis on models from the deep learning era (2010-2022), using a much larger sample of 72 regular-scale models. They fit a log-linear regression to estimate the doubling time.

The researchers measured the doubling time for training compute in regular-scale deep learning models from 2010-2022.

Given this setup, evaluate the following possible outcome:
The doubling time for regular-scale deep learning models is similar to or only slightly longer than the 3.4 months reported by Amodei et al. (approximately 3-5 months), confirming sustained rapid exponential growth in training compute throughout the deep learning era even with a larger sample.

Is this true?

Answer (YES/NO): NO